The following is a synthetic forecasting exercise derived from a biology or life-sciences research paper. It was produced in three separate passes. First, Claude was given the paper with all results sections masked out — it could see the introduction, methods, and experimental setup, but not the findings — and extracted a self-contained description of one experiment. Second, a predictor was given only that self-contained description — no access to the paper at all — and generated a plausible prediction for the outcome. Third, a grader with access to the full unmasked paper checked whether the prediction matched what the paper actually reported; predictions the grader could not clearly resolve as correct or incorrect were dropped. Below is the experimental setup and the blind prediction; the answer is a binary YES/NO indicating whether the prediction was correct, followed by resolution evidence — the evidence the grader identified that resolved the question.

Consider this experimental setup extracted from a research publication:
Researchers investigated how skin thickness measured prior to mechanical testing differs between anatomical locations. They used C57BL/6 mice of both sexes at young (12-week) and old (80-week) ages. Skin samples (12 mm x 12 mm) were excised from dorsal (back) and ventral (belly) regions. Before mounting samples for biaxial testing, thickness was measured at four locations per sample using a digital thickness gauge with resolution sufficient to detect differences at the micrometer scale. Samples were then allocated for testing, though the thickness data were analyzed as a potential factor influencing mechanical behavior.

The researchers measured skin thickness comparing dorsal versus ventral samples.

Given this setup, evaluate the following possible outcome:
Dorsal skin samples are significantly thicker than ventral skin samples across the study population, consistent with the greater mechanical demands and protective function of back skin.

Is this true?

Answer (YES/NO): NO